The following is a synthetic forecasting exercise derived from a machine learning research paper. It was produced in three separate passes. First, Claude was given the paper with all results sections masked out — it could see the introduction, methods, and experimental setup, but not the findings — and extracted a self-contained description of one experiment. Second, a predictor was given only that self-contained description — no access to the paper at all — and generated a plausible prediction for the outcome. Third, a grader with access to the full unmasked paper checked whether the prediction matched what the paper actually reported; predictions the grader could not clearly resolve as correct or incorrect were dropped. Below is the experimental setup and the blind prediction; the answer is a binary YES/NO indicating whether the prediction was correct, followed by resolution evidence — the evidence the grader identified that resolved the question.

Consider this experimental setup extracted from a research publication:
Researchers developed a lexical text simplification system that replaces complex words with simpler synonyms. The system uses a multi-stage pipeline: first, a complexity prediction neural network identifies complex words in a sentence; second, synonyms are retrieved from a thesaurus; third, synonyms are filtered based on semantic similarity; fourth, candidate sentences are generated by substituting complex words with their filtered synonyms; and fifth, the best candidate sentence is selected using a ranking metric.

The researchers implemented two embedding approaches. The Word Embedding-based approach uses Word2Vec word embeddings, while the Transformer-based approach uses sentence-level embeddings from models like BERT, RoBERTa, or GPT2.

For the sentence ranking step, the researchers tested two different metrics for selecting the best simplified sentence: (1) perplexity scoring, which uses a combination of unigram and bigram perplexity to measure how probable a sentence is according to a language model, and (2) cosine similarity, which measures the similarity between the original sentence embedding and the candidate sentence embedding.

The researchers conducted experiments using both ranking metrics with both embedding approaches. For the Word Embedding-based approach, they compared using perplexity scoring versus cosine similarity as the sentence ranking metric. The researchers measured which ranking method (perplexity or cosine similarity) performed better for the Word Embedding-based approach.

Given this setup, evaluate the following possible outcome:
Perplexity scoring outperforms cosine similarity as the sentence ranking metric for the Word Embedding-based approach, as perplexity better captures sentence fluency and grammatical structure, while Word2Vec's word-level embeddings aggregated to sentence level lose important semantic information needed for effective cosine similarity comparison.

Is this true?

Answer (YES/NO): YES